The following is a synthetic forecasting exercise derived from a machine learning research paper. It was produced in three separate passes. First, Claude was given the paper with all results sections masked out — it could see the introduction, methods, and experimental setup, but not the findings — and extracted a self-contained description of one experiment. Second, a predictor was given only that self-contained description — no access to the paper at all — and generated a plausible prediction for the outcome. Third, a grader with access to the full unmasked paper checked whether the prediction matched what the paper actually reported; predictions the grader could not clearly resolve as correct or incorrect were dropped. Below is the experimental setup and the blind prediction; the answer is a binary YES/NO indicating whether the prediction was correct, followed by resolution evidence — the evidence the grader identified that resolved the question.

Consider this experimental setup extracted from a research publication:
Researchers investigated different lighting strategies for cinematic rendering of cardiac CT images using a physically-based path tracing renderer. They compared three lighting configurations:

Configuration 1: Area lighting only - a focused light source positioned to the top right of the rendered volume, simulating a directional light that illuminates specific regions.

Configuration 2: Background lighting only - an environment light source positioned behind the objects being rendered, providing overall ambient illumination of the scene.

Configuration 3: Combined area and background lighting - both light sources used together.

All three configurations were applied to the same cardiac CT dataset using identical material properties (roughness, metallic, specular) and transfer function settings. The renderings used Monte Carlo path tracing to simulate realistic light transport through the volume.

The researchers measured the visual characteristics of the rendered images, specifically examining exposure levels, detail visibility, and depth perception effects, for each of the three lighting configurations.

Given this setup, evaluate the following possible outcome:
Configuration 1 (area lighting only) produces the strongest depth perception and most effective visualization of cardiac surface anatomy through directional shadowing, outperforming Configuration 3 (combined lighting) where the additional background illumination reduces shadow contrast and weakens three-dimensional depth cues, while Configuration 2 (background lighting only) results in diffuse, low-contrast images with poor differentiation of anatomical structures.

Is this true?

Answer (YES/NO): NO